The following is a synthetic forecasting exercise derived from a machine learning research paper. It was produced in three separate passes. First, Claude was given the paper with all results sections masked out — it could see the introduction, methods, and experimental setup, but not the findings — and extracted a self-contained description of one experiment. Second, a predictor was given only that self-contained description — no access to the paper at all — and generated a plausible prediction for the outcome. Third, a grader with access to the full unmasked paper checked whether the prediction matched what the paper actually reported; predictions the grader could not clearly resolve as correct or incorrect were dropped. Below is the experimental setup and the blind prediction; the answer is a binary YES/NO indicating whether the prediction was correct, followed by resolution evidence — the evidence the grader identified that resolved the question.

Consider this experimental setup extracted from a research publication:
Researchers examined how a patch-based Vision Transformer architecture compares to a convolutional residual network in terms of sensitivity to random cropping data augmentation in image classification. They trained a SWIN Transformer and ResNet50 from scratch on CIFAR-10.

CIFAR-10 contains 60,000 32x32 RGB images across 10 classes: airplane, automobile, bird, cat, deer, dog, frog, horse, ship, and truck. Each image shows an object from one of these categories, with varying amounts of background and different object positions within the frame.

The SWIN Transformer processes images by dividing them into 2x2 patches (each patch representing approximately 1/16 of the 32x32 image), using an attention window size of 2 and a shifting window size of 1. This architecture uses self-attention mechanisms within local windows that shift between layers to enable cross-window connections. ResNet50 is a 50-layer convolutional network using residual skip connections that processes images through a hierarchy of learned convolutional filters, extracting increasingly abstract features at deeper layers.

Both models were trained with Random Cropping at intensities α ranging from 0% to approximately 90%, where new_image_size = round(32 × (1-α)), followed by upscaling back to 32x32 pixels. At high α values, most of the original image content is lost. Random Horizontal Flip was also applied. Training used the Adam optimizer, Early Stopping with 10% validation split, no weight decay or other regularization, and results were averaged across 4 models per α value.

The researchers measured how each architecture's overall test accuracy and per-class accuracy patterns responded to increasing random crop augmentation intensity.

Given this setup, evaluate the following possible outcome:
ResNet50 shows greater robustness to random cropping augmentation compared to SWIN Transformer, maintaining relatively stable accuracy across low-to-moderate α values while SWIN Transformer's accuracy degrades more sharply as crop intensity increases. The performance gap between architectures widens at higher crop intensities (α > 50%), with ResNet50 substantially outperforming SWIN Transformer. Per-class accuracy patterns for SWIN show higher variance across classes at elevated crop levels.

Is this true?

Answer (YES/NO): NO